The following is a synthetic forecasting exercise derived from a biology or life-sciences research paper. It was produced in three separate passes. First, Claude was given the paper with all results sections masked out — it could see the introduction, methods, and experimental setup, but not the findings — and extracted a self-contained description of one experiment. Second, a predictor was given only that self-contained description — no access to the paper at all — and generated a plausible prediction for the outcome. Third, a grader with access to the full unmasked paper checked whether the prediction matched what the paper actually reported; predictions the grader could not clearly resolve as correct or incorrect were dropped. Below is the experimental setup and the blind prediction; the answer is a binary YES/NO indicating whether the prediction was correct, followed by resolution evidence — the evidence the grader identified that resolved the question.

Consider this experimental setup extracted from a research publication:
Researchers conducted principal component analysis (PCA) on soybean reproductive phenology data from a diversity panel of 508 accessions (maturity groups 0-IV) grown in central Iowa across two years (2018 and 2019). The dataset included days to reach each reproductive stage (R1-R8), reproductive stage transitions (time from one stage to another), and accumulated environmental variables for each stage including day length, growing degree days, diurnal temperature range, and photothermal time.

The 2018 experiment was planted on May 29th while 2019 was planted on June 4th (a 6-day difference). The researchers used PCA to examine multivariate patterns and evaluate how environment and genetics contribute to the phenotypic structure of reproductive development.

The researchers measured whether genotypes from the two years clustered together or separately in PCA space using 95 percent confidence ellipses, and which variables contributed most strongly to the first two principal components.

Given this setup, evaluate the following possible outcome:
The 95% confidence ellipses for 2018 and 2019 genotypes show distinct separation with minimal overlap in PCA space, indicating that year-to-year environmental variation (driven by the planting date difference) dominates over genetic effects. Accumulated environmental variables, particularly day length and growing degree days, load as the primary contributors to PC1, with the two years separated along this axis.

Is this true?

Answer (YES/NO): NO